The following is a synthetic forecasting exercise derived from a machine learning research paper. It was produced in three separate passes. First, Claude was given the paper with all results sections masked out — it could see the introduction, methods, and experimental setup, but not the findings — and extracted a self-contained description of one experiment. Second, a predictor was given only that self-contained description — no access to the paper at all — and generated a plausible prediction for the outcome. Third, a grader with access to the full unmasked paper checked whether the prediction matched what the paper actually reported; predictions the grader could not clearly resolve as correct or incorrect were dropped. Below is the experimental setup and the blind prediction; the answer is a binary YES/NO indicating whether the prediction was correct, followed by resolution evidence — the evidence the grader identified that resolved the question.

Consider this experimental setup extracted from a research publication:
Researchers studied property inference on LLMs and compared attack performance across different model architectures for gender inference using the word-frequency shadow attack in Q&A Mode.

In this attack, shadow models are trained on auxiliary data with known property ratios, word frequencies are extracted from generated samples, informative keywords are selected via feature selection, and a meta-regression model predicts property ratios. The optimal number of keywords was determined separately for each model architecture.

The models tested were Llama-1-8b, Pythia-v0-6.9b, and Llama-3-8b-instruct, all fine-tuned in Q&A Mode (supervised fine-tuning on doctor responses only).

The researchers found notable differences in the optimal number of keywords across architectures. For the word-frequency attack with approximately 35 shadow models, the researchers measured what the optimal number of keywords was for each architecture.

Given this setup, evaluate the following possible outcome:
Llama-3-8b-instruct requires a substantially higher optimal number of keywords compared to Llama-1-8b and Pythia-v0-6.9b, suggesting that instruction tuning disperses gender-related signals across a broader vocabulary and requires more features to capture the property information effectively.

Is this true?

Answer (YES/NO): NO